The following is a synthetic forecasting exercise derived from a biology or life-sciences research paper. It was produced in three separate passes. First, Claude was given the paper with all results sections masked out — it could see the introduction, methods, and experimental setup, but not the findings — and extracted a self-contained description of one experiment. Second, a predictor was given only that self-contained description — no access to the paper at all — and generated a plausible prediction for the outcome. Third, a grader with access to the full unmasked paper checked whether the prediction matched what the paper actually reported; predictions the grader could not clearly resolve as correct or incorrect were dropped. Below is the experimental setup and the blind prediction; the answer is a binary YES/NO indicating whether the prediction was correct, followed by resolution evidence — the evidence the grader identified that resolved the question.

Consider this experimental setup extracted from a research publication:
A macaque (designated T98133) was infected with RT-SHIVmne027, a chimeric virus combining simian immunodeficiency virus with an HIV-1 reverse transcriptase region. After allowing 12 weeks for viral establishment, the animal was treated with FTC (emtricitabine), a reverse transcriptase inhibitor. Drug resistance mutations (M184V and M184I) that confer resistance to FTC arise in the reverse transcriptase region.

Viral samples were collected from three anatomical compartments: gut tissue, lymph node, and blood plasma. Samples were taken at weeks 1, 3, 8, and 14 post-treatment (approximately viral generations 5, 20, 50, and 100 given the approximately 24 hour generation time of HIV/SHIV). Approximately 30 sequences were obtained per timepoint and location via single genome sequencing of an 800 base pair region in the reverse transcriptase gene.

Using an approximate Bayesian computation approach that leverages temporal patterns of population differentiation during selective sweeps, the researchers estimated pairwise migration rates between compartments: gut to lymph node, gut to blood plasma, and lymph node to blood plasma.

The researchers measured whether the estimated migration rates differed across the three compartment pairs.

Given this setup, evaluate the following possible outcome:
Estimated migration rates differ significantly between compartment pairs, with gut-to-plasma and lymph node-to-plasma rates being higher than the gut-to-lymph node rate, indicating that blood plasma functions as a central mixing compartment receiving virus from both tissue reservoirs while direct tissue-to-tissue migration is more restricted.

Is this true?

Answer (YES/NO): NO